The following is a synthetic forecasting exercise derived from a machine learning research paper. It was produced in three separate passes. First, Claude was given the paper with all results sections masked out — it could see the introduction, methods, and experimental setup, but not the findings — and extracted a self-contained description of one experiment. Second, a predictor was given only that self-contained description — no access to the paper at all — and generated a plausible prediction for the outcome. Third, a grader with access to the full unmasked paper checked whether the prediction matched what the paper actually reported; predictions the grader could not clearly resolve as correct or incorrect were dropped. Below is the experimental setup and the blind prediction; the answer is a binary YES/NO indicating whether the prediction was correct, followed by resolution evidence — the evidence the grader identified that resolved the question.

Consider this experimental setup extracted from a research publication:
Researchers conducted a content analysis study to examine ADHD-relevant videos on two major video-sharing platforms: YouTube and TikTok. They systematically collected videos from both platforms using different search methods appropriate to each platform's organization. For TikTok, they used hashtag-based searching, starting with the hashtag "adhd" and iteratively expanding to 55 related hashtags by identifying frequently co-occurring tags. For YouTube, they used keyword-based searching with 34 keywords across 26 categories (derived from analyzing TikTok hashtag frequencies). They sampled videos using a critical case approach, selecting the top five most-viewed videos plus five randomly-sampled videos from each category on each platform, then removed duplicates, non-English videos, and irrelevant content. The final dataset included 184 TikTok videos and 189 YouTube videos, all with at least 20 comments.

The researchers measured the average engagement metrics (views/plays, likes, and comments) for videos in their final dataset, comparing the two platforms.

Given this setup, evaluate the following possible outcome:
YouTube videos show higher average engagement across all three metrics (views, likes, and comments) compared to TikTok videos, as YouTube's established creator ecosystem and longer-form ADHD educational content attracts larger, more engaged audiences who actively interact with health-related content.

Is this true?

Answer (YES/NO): NO